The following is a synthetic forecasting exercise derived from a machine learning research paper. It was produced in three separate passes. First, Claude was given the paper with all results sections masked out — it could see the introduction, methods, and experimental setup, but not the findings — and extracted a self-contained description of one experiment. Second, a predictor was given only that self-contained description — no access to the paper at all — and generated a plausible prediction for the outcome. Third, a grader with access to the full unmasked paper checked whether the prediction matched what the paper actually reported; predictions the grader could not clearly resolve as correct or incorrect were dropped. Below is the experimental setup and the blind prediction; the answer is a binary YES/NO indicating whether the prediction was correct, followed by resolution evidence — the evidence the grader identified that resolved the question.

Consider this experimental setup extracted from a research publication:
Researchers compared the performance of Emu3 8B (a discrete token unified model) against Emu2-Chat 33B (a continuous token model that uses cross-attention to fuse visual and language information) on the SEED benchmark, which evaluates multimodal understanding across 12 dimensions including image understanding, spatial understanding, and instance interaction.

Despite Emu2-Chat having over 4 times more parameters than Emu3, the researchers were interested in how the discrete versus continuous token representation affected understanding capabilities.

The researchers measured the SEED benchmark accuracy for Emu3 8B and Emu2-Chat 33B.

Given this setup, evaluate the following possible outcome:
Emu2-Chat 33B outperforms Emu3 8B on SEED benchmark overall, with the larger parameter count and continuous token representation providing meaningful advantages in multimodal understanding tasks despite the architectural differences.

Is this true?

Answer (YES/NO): NO